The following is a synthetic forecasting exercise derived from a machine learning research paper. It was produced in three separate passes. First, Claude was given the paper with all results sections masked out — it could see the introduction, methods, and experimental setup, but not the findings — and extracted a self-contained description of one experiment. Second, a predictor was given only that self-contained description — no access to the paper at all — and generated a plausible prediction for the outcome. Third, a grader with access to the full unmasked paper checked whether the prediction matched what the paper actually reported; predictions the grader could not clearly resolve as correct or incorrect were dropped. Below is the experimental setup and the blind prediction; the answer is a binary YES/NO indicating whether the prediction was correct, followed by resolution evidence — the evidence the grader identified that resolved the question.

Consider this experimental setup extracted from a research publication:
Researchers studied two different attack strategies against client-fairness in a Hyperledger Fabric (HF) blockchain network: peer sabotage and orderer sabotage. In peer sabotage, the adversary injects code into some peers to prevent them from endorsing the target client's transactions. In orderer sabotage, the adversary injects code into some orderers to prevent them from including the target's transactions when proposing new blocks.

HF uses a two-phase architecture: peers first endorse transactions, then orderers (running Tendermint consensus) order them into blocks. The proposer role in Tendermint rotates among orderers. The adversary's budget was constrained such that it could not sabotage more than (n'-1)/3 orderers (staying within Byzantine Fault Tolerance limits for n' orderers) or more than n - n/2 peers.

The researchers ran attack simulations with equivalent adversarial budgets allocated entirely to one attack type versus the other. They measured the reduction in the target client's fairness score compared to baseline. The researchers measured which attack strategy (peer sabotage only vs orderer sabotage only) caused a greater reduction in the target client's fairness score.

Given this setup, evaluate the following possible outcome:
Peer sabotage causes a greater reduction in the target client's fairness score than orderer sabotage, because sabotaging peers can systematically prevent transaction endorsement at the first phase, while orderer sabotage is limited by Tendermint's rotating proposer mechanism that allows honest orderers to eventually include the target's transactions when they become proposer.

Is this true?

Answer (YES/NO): YES